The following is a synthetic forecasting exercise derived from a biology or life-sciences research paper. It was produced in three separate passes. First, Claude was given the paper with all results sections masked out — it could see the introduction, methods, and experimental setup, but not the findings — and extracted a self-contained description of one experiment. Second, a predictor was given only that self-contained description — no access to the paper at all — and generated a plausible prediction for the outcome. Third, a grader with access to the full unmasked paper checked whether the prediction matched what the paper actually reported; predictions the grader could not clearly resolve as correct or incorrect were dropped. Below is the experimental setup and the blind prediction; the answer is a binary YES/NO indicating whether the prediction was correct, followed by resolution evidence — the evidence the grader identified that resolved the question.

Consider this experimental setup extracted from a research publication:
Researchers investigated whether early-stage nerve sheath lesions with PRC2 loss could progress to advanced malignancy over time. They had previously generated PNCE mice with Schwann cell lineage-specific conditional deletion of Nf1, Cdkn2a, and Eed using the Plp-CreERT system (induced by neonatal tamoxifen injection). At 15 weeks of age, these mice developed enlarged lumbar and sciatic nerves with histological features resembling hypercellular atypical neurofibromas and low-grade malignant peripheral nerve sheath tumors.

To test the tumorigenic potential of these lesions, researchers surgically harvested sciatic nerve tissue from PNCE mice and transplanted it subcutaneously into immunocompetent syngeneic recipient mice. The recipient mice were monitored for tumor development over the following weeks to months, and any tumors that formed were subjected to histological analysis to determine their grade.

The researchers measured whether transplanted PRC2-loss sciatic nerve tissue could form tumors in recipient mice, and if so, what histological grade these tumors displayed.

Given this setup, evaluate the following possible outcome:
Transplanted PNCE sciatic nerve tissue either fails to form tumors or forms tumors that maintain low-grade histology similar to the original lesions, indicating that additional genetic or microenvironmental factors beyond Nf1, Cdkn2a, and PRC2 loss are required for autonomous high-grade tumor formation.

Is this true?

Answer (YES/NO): NO